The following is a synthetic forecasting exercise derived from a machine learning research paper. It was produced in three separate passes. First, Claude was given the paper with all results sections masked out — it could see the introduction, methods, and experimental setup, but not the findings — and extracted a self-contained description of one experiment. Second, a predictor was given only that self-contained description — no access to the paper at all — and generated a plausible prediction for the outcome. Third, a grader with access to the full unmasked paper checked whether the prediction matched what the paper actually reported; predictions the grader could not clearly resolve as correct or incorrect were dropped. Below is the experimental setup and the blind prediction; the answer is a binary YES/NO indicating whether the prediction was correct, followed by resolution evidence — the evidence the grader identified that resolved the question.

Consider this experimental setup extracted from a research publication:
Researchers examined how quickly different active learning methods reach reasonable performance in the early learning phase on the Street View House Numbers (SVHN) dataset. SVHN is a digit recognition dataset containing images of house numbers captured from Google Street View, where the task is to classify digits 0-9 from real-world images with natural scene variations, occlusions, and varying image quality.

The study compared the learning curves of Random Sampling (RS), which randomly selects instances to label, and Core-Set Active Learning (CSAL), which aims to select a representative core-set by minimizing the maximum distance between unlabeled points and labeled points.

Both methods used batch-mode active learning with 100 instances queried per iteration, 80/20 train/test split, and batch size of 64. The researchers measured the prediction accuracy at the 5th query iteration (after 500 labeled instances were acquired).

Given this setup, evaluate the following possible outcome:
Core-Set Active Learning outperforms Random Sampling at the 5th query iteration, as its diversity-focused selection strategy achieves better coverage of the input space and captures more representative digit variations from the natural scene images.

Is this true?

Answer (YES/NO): YES